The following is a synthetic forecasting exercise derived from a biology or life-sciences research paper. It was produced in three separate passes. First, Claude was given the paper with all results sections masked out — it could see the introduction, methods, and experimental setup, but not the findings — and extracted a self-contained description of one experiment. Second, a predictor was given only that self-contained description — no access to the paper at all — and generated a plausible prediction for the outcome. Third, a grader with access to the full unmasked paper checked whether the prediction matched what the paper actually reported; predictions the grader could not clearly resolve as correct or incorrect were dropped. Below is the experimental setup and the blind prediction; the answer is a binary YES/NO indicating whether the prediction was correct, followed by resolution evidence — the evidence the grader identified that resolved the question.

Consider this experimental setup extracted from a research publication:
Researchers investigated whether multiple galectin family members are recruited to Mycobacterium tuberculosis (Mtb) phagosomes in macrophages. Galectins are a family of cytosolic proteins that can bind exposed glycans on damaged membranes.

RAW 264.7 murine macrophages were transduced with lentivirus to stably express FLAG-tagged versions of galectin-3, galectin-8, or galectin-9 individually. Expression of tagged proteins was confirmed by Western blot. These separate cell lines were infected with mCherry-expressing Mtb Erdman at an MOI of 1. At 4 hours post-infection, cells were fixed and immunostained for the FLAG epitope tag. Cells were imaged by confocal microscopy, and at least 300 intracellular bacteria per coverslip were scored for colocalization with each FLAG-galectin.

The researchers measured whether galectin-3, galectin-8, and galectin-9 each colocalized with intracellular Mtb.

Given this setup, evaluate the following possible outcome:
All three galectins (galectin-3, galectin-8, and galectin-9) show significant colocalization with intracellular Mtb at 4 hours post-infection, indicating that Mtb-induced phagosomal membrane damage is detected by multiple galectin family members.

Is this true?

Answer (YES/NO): NO